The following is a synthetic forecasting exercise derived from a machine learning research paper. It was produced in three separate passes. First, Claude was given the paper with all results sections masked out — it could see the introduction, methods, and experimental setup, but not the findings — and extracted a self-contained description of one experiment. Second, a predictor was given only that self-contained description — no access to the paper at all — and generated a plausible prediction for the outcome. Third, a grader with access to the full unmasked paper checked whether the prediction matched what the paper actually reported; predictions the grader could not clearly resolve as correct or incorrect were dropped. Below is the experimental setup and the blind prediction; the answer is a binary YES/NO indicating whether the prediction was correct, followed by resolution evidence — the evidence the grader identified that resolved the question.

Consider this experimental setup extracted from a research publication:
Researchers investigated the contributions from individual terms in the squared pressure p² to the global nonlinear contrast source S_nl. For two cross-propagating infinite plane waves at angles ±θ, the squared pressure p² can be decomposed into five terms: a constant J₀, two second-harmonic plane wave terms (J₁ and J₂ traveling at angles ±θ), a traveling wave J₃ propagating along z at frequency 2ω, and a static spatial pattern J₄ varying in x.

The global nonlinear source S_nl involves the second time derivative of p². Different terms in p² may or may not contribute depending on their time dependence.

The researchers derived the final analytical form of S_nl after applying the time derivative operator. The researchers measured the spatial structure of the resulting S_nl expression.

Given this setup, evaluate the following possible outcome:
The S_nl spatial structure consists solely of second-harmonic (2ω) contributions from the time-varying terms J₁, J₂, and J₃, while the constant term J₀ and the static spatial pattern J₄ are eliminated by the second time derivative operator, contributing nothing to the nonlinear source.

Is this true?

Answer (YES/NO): YES